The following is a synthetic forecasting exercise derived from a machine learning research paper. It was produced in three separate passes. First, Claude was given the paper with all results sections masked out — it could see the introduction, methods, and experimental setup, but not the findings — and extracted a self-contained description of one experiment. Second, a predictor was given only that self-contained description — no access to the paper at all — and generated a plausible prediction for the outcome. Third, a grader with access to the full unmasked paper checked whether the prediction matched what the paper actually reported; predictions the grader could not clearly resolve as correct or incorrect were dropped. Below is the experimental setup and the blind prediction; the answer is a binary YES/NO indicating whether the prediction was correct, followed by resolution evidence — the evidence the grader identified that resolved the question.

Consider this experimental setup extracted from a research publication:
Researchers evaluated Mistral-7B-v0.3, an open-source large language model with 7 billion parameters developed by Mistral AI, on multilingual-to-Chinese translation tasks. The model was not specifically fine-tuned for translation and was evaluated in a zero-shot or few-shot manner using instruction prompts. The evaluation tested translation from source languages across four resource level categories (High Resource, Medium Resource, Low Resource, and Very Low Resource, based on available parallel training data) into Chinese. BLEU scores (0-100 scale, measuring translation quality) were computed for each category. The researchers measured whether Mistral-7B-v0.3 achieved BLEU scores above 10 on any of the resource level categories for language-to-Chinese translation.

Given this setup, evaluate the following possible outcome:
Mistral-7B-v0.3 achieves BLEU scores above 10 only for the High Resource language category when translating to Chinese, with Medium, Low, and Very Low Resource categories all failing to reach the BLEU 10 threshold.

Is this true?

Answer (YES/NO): NO